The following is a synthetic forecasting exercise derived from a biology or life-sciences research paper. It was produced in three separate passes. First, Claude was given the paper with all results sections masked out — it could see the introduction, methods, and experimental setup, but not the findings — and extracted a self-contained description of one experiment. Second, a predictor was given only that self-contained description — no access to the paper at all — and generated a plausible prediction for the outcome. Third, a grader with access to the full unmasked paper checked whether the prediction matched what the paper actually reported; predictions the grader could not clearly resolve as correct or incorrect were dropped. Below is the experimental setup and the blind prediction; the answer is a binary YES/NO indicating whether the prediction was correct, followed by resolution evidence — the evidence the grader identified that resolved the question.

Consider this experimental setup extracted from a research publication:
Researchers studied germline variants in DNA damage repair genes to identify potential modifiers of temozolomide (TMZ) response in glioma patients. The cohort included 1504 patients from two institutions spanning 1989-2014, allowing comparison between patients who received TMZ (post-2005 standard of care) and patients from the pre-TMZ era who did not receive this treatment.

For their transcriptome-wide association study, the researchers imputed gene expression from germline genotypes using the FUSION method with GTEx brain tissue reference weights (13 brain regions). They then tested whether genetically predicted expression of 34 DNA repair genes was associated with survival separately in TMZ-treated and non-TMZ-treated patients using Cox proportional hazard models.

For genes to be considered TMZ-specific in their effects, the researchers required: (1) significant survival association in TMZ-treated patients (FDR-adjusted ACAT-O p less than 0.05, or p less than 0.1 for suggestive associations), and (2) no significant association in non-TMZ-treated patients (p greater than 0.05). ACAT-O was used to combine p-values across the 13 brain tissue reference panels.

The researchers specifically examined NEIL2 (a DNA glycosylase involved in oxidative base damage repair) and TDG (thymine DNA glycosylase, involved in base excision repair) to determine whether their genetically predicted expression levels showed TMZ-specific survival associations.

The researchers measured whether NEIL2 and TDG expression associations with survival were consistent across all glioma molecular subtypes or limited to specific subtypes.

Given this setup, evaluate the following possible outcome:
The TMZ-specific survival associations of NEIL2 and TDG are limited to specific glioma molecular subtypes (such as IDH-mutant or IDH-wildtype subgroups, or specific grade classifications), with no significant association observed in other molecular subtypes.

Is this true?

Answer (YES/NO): YES